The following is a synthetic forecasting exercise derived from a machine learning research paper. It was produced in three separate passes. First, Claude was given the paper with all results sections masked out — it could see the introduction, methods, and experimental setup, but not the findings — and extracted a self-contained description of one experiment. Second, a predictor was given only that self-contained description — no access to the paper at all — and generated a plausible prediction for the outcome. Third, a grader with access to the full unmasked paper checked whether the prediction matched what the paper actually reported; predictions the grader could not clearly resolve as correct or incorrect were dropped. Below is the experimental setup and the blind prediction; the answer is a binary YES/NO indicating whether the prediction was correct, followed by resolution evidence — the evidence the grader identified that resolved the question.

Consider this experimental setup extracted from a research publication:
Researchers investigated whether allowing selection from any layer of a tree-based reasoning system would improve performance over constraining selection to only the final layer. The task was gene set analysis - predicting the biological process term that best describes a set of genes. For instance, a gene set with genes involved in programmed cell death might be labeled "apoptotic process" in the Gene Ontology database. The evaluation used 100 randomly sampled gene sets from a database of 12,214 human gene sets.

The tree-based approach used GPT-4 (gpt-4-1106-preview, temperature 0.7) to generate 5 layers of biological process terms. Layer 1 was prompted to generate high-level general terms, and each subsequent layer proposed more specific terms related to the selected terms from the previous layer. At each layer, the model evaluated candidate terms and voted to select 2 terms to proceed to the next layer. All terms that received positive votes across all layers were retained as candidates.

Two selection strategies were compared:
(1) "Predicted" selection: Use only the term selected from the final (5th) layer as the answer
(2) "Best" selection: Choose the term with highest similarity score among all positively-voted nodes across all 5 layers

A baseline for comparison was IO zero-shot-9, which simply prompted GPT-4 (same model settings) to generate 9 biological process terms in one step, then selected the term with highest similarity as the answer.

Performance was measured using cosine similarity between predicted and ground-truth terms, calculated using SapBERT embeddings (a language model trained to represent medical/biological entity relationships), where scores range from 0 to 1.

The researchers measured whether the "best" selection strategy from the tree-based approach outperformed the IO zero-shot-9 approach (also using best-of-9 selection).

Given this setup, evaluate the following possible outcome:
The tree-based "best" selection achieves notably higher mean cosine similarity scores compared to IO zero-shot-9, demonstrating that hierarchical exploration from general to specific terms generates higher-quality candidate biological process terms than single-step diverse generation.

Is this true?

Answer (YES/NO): YES